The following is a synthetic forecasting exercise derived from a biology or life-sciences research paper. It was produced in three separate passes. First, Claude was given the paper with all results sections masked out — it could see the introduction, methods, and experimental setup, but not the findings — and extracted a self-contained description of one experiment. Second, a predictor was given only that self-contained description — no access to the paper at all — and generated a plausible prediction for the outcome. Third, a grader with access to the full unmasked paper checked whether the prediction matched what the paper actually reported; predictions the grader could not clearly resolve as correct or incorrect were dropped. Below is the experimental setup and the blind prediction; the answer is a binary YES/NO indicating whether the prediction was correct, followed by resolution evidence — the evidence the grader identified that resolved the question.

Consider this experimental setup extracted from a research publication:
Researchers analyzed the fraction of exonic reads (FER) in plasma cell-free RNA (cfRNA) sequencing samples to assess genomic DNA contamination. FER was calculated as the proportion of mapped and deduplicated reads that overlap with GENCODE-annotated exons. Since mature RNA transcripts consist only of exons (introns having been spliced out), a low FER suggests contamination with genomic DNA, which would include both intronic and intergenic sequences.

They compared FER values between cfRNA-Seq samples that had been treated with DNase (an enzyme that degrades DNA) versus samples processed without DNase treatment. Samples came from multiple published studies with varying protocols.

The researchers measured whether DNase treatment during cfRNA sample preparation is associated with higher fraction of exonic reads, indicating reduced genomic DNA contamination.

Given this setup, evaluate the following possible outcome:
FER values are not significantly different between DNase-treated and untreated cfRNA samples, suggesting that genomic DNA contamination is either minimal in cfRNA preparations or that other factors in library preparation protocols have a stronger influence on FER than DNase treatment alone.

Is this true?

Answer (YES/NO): NO